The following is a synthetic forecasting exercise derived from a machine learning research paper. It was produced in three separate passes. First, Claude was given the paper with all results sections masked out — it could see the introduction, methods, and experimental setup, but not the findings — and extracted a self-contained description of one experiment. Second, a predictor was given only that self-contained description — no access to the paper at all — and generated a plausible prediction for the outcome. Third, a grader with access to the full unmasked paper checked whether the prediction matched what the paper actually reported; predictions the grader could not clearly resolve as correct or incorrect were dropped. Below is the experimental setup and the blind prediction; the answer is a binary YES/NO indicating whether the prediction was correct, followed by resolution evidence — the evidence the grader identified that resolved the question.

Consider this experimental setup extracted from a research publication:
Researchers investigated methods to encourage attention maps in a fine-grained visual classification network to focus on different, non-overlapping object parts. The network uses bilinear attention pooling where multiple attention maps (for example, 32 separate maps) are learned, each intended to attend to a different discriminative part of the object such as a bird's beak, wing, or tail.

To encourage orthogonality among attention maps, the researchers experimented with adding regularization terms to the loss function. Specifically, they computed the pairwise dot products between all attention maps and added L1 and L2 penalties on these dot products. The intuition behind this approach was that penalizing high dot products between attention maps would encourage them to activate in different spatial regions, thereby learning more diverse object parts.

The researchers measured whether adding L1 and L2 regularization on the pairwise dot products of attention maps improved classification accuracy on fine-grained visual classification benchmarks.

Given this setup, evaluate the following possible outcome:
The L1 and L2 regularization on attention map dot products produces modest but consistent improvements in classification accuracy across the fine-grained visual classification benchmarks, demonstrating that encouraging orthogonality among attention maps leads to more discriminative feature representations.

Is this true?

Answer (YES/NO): NO